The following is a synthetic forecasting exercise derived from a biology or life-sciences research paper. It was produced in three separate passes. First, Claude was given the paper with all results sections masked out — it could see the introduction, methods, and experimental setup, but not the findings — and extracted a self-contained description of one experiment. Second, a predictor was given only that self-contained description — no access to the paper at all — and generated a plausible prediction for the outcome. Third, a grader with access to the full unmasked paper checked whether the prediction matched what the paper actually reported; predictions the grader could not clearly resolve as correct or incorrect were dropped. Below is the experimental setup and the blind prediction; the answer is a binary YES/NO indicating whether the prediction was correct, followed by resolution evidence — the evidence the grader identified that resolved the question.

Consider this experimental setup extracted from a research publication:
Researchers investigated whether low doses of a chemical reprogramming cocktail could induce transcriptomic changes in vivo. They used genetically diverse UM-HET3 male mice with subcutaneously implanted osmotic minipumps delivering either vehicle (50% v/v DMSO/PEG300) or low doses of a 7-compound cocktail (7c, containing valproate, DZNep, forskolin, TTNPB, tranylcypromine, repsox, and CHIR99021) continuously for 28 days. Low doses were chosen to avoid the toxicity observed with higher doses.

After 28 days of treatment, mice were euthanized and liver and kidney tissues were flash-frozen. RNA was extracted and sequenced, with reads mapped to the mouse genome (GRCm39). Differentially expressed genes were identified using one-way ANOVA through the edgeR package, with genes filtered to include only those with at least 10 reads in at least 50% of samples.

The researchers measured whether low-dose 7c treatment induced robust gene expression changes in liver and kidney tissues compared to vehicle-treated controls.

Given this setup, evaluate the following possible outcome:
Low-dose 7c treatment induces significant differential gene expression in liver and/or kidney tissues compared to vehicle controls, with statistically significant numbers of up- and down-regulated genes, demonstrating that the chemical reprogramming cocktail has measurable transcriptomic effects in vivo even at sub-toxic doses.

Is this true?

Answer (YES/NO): NO